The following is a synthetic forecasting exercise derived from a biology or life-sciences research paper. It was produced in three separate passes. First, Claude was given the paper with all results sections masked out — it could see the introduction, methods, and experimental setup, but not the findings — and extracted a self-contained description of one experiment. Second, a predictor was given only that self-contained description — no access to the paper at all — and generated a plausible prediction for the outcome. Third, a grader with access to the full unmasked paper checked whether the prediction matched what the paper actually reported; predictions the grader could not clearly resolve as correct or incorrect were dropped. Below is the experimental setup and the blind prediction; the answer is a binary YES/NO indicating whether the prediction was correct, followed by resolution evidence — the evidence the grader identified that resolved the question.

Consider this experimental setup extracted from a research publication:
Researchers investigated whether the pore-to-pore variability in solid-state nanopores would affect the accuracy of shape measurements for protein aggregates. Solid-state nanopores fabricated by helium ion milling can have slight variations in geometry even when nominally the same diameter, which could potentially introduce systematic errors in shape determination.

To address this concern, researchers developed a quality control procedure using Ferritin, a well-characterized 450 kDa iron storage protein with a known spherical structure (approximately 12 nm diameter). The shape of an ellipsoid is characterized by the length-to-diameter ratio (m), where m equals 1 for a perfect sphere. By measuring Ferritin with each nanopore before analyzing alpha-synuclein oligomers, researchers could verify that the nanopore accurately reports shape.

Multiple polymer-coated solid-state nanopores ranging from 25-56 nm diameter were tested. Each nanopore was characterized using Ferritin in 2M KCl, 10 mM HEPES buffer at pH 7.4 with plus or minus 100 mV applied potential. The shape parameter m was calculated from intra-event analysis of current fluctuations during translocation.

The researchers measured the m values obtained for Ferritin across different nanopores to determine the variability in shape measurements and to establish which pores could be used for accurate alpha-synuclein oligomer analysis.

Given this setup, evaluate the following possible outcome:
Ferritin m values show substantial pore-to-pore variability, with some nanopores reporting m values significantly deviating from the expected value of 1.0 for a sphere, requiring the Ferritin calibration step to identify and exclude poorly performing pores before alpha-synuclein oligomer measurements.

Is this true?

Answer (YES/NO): YES